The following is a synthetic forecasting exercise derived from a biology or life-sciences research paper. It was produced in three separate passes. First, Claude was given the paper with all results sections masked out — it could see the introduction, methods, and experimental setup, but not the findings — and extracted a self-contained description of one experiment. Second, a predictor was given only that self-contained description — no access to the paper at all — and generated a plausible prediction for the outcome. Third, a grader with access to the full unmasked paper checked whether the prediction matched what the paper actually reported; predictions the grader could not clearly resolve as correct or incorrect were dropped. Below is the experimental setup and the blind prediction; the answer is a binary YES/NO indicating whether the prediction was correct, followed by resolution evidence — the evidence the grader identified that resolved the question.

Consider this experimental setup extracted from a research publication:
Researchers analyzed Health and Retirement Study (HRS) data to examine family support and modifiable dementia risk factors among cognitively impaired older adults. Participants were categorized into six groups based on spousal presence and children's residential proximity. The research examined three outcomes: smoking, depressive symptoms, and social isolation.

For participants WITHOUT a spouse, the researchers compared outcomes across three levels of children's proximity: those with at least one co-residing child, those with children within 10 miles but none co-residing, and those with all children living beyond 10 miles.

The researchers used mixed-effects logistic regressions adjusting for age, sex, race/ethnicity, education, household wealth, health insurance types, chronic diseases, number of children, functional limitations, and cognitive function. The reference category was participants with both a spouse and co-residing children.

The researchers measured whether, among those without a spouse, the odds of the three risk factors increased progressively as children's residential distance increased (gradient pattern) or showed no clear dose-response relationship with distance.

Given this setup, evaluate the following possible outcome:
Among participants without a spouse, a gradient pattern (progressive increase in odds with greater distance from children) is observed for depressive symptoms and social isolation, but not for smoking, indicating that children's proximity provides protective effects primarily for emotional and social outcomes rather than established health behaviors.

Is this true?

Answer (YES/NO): NO